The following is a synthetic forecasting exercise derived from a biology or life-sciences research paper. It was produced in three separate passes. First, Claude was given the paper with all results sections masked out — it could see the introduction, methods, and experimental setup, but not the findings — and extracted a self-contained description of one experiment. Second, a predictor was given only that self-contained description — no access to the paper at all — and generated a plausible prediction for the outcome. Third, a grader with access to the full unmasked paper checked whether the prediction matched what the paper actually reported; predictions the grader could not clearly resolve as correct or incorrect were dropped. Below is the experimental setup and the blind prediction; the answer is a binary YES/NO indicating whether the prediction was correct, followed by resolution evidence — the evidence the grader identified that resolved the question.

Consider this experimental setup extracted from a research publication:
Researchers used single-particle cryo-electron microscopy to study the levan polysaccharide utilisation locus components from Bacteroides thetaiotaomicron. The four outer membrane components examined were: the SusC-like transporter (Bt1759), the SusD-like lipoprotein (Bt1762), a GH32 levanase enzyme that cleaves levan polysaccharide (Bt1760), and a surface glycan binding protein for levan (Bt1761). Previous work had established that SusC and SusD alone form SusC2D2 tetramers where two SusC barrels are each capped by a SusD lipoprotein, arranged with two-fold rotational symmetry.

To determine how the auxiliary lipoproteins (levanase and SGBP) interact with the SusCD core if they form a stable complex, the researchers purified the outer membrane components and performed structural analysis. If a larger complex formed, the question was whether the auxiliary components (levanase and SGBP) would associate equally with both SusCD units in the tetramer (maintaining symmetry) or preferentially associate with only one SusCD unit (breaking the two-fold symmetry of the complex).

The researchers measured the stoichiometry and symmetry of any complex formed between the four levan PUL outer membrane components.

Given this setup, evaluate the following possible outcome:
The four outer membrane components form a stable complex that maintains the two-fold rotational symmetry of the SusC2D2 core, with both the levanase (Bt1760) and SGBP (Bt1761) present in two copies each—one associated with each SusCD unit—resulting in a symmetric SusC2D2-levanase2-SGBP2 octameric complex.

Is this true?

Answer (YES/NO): YES